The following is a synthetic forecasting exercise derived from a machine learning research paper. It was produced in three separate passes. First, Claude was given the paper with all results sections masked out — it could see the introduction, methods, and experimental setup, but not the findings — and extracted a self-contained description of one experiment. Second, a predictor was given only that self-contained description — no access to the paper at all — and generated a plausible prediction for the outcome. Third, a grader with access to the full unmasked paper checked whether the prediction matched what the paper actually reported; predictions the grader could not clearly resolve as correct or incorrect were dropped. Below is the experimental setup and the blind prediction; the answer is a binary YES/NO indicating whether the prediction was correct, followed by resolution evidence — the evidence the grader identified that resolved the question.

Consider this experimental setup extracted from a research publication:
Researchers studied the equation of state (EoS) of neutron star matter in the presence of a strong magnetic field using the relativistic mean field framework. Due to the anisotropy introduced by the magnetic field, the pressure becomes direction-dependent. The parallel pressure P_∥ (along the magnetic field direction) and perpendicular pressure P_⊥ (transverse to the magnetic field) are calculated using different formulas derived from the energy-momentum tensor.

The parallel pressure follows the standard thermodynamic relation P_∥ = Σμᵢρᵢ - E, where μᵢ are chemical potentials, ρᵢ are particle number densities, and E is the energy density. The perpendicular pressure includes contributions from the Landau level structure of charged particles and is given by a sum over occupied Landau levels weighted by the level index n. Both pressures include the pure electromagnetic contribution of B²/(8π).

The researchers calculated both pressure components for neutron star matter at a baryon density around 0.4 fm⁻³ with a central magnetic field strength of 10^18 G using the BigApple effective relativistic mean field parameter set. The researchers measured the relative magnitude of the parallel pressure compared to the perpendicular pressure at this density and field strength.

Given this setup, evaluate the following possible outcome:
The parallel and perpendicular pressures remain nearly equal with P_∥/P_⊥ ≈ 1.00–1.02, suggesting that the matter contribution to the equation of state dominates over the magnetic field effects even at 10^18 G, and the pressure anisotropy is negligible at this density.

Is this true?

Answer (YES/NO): NO